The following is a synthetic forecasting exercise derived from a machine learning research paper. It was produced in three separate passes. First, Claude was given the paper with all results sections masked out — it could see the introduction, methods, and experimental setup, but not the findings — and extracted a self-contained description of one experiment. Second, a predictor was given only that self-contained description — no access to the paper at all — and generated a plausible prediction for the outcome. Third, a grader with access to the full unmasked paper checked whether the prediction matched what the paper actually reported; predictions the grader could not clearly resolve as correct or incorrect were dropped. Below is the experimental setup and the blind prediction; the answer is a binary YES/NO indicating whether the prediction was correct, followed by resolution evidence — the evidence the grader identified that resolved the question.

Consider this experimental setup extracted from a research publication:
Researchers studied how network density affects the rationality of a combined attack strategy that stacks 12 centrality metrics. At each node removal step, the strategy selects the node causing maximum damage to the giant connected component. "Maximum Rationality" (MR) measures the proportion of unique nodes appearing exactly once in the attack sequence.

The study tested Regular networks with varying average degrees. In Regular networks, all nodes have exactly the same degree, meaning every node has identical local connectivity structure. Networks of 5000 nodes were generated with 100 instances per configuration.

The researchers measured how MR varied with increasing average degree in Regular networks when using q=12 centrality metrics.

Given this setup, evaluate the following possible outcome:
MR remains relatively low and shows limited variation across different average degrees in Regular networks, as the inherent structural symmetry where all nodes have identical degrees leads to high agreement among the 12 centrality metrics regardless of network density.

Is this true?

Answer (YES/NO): NO